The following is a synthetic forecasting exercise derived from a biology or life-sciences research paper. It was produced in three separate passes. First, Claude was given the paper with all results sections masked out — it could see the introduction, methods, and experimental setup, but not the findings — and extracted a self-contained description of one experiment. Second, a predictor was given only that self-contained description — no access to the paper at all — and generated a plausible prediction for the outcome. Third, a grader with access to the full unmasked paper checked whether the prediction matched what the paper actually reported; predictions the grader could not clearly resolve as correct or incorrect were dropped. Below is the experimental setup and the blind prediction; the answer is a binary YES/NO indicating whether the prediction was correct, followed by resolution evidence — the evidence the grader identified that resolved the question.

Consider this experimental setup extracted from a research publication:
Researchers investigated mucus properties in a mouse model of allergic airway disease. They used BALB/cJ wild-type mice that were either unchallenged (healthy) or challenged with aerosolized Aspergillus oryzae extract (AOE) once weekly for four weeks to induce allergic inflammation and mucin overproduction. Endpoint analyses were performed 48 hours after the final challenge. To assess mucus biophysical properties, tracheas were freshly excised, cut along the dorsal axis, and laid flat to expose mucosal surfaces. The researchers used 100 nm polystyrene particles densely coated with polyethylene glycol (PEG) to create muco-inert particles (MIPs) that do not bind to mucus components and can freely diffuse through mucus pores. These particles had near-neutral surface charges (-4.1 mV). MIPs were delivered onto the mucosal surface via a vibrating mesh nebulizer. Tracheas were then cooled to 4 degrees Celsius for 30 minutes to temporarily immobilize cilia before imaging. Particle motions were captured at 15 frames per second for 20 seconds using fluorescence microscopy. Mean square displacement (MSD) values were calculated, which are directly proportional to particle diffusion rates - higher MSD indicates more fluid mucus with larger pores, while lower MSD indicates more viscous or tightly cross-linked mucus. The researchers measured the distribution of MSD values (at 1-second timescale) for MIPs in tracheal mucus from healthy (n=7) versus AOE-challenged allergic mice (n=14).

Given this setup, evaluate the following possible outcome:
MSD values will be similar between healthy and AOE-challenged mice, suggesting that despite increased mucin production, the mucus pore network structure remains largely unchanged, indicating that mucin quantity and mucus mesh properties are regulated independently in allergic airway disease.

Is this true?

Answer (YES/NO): NO